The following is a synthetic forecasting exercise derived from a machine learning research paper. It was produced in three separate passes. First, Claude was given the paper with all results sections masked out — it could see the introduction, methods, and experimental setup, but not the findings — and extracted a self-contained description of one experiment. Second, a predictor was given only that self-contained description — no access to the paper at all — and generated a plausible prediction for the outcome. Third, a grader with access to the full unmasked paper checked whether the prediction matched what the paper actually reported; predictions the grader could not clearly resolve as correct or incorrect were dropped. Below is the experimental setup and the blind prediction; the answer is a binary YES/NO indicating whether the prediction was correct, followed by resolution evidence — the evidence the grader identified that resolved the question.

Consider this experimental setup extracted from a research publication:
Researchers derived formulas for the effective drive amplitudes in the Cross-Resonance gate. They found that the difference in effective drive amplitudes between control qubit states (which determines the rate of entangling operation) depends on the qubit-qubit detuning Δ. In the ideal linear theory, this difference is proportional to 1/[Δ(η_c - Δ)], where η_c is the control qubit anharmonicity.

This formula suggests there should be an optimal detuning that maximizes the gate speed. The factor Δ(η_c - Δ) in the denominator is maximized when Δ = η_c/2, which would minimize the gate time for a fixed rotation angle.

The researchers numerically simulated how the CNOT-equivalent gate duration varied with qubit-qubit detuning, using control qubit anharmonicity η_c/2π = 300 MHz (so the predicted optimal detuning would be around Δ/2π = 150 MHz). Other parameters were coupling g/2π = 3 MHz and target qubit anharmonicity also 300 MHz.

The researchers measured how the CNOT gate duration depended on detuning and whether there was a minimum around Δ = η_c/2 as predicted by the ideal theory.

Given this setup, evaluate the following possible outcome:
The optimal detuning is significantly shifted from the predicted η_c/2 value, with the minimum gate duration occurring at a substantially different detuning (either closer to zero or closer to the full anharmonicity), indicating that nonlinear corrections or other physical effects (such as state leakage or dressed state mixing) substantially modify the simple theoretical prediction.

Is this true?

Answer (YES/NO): YES